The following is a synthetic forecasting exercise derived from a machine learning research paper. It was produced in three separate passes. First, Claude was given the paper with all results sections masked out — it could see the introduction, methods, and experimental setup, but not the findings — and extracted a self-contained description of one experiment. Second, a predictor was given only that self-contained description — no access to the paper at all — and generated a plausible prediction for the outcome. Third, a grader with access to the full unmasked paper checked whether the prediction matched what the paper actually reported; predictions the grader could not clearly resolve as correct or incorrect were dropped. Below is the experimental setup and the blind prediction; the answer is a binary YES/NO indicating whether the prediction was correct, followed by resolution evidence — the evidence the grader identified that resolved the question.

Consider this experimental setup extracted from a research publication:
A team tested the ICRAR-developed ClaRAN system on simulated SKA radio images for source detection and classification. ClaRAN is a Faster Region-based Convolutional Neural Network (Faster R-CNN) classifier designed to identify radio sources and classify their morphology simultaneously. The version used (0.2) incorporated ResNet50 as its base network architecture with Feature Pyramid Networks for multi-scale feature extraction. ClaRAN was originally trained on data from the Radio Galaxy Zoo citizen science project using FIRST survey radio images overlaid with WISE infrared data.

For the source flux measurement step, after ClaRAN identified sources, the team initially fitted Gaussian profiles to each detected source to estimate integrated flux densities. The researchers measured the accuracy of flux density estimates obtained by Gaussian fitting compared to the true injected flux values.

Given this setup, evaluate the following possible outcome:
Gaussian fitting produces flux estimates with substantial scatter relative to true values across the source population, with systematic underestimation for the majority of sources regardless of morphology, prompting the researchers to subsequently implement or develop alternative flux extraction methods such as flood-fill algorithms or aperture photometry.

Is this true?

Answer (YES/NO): NO